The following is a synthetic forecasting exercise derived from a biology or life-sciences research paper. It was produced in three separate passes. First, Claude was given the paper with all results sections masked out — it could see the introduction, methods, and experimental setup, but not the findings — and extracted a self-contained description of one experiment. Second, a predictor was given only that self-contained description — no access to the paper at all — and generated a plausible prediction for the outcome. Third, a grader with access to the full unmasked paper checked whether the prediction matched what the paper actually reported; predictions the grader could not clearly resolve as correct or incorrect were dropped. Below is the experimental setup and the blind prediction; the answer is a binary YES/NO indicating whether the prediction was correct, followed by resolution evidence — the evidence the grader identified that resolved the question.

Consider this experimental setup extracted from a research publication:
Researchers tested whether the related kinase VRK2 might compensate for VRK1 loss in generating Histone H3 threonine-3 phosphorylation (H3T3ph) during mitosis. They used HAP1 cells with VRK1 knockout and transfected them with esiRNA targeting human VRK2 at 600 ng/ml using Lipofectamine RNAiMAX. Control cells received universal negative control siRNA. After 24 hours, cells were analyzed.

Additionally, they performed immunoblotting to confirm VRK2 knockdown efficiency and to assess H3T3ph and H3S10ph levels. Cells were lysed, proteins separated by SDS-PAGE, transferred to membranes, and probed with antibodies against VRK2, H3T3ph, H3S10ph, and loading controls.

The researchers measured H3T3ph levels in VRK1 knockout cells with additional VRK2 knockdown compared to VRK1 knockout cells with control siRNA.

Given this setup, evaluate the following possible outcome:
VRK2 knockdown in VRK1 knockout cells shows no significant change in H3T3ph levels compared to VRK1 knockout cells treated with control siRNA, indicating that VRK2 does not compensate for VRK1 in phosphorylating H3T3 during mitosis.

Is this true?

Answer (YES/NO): YES